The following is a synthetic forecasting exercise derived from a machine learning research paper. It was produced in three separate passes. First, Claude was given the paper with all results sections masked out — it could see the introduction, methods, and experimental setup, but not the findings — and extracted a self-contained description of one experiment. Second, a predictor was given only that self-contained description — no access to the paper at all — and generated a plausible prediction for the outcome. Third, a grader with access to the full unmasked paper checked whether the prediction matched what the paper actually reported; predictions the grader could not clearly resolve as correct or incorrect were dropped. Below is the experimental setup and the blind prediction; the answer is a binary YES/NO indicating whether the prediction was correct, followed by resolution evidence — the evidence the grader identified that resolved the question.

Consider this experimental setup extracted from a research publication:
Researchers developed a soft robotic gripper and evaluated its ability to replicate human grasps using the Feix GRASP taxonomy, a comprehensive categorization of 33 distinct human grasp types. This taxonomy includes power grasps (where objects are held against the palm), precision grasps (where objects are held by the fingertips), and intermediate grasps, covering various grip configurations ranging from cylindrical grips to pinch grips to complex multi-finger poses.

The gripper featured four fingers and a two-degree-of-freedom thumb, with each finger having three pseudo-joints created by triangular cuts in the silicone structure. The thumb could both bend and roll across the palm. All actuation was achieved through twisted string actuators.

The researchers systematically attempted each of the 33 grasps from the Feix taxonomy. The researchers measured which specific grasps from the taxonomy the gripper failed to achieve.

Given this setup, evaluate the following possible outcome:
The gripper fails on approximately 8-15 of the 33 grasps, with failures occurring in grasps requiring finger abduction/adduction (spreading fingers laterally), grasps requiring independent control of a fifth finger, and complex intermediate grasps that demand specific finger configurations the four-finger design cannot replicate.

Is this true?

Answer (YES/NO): NO